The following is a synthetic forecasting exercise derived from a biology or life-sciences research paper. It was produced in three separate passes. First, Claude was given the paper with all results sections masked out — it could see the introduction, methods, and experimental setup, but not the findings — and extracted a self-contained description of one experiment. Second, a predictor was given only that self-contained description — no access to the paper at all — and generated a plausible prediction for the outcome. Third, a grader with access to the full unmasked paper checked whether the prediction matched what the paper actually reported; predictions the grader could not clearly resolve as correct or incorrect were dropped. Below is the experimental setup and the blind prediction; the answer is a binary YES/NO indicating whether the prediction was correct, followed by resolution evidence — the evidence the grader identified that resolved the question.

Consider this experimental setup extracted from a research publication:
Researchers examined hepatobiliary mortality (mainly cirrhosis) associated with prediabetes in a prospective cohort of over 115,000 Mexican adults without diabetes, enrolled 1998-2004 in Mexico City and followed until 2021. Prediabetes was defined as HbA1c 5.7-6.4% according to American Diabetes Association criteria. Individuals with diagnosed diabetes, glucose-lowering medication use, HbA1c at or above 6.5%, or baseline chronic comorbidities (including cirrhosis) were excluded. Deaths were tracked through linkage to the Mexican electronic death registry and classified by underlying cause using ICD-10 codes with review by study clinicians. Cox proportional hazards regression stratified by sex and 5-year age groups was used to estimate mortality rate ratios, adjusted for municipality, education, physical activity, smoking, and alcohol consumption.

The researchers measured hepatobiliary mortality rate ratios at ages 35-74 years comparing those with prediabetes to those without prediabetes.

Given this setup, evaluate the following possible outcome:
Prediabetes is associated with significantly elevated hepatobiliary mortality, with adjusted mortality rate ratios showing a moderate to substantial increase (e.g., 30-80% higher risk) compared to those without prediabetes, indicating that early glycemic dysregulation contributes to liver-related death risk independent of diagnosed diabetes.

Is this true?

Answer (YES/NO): NO